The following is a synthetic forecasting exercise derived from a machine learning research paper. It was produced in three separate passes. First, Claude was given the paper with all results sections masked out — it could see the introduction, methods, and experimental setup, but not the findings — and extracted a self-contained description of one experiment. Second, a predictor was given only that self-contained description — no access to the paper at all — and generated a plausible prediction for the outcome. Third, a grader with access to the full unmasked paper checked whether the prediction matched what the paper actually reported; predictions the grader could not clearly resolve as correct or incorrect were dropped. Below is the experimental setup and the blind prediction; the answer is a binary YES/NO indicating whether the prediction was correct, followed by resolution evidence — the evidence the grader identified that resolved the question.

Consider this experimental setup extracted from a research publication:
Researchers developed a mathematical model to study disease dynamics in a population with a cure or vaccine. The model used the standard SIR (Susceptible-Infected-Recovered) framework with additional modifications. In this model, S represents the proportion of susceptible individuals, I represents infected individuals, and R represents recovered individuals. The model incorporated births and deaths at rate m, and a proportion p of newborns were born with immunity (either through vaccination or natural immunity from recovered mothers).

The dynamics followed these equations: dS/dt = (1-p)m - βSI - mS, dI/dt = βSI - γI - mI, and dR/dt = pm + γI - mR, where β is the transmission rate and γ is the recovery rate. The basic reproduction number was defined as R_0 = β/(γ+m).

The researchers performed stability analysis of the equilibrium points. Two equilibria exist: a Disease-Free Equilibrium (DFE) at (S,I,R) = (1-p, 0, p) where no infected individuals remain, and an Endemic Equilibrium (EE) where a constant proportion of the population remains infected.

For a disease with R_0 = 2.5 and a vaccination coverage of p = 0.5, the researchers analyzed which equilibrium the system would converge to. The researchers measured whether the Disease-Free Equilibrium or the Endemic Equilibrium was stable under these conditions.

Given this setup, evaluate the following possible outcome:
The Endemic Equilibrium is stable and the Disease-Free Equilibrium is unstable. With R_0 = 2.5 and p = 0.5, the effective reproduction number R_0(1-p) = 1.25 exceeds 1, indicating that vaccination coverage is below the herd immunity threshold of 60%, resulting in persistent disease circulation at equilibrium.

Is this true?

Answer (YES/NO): YES